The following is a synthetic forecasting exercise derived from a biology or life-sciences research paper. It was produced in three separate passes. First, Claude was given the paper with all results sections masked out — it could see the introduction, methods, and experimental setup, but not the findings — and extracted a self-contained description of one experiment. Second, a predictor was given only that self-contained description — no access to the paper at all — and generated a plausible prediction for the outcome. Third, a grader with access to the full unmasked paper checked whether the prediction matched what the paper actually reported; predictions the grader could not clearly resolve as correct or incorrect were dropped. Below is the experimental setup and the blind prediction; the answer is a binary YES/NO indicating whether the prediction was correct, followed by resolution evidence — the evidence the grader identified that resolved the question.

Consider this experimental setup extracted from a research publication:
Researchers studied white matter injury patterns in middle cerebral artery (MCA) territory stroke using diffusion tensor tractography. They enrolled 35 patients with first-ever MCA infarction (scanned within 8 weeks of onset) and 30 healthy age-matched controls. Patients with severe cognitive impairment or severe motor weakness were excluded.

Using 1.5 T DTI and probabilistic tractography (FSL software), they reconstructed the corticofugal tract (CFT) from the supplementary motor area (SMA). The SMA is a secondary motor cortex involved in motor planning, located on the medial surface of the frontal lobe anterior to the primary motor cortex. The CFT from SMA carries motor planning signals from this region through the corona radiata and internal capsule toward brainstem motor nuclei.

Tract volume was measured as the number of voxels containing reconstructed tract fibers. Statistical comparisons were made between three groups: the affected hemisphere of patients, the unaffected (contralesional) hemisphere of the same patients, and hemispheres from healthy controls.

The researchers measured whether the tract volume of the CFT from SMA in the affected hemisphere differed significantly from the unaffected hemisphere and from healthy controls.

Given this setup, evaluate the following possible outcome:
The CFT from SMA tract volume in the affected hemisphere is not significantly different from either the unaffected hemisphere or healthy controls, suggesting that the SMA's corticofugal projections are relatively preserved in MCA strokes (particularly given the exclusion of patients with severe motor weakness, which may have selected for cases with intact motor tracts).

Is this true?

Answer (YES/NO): NO